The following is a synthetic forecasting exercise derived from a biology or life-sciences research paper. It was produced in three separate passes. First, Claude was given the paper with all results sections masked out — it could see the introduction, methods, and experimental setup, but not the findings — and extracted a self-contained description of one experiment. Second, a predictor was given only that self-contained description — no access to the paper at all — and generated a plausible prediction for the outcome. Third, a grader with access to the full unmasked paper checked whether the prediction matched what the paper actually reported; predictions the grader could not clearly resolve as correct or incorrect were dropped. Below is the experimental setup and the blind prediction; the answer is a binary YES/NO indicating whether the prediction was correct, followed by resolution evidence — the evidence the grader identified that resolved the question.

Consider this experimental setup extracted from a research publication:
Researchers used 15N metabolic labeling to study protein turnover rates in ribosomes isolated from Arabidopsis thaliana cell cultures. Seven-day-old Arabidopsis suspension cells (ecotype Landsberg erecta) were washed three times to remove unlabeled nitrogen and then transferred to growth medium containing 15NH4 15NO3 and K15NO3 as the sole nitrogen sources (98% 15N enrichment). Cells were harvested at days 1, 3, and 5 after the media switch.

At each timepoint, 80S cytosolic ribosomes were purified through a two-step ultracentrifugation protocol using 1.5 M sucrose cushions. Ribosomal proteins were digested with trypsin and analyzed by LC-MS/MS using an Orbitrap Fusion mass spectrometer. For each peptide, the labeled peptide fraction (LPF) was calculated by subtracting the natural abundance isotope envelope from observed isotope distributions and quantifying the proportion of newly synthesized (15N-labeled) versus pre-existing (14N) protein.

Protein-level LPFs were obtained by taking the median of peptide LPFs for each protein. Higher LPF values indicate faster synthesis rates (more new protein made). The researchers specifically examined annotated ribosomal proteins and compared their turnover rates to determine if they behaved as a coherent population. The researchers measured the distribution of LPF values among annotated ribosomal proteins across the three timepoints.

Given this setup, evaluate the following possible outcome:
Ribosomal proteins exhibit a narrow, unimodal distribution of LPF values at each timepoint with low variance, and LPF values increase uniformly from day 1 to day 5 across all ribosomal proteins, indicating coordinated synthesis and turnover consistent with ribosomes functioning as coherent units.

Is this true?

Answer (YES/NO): NO